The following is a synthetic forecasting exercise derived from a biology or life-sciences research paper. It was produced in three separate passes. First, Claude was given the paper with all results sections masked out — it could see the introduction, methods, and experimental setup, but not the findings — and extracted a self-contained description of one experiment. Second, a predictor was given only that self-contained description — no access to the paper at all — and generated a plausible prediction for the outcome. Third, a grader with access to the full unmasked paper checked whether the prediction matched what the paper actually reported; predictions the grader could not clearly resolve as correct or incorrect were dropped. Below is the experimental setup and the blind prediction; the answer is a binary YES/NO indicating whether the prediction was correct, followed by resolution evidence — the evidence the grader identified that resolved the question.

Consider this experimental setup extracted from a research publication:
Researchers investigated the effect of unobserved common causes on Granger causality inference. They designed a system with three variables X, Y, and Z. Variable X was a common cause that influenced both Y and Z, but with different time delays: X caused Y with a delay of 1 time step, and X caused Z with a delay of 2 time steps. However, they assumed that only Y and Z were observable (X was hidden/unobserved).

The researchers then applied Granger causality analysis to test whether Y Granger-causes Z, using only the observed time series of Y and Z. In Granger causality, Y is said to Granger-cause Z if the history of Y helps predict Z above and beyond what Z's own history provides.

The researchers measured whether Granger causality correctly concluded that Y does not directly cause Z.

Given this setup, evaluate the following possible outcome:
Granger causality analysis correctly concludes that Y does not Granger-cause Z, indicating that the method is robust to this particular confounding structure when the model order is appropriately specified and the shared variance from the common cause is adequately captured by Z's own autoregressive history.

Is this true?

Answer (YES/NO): NO